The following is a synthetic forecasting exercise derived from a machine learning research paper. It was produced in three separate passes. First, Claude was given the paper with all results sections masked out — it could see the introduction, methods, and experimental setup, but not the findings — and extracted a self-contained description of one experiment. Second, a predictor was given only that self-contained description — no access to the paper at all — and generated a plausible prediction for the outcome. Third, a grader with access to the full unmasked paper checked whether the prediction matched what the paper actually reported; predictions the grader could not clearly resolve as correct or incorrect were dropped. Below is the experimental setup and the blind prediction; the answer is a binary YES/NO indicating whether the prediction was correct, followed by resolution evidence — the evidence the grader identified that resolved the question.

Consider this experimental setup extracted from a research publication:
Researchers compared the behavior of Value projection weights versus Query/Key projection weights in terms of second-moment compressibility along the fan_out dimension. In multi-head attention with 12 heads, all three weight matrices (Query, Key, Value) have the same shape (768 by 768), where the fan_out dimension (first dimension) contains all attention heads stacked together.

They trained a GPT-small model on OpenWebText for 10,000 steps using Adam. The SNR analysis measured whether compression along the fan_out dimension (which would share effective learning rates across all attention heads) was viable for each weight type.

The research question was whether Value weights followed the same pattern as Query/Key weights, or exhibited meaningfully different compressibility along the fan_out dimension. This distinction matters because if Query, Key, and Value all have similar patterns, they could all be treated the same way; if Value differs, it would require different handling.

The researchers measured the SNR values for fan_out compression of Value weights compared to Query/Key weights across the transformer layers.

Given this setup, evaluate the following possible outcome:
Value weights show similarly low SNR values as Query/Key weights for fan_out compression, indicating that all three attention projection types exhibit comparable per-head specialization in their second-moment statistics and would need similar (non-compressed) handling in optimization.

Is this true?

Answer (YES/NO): NO